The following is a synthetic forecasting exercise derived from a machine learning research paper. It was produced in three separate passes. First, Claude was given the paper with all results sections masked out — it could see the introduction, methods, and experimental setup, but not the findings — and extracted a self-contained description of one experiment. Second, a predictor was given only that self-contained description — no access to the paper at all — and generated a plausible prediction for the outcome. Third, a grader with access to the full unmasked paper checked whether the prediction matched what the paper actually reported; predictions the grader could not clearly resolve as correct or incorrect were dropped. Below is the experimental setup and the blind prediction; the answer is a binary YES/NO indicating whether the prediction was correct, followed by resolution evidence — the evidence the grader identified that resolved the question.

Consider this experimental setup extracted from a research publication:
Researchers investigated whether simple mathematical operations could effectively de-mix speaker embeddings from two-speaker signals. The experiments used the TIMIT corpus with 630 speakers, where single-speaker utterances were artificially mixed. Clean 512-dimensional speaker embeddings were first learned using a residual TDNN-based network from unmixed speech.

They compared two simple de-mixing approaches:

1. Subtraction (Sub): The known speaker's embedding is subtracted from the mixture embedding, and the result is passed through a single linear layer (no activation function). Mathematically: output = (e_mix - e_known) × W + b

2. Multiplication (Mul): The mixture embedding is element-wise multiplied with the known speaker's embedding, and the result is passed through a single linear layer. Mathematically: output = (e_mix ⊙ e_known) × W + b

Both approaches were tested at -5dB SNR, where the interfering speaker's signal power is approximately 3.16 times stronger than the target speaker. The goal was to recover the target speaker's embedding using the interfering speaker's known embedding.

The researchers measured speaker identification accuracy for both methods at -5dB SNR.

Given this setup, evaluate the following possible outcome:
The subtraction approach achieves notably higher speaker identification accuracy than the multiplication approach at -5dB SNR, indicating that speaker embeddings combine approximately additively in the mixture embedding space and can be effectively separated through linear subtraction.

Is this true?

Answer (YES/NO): YES